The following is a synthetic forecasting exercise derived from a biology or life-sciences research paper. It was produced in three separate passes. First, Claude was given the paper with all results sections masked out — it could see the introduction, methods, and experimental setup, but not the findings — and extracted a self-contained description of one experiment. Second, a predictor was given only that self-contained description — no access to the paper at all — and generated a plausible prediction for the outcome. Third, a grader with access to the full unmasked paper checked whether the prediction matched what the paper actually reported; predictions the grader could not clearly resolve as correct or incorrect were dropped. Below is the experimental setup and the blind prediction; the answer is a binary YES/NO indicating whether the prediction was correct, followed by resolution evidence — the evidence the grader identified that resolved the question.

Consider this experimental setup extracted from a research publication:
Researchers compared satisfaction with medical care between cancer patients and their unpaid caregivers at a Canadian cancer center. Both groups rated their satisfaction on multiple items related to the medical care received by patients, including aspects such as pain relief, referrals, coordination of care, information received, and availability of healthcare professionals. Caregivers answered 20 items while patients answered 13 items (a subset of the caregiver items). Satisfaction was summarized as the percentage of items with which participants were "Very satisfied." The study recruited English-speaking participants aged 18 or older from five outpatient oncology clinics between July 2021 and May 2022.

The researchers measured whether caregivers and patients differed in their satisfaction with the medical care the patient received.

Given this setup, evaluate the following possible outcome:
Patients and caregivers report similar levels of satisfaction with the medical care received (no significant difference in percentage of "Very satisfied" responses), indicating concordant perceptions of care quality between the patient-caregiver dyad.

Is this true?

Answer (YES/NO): NO